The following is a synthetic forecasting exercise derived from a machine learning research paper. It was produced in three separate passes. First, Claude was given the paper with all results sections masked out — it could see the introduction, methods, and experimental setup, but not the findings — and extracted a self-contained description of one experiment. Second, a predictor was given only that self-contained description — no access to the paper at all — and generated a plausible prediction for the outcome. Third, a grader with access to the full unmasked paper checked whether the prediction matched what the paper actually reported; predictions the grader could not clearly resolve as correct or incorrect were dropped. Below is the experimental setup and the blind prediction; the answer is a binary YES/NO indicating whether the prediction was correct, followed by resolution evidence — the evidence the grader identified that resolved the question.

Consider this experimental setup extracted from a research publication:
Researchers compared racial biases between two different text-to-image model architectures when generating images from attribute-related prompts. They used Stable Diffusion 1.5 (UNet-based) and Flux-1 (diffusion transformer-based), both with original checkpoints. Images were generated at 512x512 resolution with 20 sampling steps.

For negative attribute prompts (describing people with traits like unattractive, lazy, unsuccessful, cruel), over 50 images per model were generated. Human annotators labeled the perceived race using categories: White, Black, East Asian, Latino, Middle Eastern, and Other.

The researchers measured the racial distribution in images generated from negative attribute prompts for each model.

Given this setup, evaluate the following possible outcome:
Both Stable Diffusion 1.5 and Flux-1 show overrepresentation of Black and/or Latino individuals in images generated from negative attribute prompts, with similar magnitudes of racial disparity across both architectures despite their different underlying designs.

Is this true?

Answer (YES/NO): NO